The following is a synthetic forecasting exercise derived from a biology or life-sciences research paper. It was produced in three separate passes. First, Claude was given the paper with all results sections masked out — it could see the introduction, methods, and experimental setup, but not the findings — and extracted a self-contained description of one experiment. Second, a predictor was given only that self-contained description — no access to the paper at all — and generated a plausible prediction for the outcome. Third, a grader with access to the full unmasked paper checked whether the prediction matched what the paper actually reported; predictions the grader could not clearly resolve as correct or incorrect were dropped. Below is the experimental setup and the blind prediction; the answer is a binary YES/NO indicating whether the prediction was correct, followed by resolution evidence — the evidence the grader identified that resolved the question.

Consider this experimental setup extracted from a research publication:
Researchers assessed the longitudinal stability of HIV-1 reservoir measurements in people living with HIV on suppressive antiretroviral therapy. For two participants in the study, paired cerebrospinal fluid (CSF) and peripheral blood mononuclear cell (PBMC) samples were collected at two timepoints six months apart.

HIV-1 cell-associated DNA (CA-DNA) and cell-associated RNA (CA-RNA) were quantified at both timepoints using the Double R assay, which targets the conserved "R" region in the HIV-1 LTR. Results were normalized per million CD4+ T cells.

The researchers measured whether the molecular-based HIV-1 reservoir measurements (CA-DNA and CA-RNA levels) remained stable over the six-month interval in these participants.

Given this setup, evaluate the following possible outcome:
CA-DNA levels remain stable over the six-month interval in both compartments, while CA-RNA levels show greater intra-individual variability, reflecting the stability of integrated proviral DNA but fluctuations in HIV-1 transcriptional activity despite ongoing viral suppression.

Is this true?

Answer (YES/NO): NO